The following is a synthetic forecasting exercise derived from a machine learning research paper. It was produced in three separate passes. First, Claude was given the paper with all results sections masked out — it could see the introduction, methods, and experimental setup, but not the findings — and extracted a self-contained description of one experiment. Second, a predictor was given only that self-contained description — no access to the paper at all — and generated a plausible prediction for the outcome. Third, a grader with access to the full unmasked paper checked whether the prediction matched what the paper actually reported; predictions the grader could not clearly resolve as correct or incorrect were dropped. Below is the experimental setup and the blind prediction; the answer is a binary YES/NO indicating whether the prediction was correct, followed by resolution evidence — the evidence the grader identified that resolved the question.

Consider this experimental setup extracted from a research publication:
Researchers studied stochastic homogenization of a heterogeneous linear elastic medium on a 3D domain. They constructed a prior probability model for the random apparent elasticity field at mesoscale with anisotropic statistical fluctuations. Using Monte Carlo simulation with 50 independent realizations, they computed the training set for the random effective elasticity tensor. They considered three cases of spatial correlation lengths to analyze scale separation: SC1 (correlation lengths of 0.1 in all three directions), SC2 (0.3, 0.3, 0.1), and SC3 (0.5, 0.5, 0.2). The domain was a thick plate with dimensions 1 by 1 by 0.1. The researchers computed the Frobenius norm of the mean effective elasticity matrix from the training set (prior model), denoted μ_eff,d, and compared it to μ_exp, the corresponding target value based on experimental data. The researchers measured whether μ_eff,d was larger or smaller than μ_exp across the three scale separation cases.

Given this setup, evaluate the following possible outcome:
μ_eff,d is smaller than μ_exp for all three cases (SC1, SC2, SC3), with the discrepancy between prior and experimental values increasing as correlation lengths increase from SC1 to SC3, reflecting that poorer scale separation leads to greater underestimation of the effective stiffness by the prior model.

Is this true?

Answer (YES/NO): YES